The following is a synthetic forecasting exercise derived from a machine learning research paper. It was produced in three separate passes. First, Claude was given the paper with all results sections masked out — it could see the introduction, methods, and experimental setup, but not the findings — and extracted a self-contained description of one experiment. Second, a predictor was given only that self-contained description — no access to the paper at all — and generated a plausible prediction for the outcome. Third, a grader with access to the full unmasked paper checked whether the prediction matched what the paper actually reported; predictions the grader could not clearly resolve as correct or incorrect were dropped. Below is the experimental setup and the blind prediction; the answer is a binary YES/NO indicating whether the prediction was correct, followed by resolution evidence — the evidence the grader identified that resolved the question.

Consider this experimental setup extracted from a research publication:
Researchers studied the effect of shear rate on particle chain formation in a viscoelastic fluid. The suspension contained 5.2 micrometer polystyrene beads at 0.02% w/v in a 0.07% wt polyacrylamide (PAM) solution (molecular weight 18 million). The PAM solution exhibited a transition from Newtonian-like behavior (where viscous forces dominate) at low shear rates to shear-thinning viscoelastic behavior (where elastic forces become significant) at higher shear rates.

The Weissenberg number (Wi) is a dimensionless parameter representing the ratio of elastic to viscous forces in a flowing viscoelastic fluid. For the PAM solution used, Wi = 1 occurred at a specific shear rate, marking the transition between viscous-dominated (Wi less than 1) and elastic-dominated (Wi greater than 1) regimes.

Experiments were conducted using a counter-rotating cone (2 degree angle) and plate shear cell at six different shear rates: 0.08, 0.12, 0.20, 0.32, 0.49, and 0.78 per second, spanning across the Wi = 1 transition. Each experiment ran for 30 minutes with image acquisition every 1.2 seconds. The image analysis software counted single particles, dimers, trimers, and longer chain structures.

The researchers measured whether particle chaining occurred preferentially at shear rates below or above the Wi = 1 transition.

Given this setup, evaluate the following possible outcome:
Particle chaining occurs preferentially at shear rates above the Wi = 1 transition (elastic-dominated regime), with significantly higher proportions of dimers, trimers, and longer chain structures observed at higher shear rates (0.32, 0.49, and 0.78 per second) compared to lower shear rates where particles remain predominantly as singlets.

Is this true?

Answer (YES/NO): NO